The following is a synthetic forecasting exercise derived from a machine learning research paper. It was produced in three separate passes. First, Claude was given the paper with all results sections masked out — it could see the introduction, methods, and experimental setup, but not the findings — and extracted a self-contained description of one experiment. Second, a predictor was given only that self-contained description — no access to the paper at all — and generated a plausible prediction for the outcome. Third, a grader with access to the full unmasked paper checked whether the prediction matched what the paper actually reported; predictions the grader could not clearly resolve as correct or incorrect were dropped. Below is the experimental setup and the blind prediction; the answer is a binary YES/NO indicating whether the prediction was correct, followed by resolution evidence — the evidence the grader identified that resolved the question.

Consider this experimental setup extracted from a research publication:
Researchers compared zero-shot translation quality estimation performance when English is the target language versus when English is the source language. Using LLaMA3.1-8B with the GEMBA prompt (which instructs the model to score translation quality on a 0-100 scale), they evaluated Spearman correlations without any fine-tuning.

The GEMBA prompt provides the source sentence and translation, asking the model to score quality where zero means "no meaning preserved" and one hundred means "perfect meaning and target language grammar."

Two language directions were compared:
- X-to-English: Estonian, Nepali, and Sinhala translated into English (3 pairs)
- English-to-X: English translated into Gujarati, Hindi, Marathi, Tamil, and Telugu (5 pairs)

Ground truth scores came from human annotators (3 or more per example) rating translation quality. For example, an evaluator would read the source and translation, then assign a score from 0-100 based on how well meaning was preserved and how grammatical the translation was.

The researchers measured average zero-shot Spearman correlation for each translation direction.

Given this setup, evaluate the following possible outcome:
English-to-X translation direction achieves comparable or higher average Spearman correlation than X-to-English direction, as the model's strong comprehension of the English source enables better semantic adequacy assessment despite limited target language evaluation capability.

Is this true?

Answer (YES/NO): NO